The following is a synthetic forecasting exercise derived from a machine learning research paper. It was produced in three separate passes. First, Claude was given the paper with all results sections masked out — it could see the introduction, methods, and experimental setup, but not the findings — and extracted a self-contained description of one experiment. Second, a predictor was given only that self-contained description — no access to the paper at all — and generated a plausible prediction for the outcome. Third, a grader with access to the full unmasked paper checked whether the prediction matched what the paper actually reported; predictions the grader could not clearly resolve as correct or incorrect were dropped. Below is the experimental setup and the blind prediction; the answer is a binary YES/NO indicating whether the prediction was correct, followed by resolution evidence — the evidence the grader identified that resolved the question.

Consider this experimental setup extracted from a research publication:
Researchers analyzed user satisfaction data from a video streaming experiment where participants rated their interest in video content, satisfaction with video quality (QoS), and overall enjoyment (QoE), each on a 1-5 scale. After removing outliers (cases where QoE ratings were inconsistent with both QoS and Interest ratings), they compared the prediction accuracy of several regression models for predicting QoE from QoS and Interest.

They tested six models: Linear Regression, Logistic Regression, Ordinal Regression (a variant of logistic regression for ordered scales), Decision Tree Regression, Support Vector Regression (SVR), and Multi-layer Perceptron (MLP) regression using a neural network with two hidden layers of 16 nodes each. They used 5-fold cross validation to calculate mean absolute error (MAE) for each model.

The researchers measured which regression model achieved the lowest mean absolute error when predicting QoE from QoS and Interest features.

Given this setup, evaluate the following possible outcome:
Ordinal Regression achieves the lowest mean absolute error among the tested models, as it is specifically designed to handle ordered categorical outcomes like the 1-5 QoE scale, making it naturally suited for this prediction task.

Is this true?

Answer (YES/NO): NO